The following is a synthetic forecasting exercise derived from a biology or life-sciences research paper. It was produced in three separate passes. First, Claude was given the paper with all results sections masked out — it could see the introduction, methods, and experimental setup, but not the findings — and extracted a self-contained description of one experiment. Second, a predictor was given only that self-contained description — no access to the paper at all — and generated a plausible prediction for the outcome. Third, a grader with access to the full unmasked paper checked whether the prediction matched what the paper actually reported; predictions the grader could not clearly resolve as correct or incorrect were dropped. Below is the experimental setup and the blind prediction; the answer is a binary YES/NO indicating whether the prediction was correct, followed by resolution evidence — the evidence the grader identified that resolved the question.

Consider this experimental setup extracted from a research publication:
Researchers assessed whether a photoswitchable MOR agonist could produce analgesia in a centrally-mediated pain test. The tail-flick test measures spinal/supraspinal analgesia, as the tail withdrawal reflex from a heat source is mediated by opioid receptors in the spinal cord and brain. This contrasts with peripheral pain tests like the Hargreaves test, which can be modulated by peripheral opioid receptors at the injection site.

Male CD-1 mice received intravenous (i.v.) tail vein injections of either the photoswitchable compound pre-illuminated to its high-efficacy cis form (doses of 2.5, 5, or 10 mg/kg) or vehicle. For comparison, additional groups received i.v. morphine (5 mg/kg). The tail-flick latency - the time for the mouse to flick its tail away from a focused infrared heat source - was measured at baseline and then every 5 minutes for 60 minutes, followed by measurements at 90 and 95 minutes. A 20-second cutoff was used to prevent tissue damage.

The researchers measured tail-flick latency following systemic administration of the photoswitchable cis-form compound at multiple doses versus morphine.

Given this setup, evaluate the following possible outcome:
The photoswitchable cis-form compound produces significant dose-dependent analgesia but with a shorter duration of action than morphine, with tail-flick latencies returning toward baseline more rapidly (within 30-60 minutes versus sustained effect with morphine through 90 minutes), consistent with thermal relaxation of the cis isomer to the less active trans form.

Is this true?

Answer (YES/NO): NO